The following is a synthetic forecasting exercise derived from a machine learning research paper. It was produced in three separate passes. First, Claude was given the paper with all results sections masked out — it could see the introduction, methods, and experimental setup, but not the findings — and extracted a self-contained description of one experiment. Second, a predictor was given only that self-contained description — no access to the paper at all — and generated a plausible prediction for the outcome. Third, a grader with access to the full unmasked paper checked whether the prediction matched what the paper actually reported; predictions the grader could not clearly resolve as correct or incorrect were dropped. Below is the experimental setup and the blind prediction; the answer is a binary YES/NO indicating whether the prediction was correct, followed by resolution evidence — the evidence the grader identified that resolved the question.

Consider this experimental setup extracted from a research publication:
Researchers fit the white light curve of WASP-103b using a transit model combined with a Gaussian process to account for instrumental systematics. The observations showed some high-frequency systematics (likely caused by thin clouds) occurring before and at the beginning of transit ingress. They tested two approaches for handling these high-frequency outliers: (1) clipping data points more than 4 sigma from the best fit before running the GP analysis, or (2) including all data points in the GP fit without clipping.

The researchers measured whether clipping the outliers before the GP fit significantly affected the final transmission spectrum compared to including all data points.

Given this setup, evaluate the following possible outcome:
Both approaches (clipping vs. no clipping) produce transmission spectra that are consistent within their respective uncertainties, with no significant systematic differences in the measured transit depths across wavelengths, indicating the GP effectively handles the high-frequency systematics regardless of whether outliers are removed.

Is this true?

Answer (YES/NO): YES